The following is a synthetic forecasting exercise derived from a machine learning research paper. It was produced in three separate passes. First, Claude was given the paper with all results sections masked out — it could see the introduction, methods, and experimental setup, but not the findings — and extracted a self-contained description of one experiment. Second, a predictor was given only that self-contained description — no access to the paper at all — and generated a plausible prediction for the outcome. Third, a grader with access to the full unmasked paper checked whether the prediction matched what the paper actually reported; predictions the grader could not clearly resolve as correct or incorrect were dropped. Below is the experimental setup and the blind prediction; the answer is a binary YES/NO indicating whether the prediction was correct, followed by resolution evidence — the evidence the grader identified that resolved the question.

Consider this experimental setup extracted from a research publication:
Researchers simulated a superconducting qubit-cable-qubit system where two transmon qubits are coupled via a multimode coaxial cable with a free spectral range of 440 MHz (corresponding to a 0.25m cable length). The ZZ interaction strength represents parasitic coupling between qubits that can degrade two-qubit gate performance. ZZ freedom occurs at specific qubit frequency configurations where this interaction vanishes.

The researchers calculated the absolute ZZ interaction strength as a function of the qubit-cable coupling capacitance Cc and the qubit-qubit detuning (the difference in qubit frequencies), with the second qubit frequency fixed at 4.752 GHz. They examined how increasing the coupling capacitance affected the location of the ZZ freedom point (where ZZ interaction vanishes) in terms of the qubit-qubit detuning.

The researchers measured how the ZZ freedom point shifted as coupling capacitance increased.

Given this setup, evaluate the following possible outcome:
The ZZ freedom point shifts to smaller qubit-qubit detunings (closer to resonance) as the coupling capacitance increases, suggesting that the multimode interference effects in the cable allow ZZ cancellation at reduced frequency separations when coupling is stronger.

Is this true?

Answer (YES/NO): YES